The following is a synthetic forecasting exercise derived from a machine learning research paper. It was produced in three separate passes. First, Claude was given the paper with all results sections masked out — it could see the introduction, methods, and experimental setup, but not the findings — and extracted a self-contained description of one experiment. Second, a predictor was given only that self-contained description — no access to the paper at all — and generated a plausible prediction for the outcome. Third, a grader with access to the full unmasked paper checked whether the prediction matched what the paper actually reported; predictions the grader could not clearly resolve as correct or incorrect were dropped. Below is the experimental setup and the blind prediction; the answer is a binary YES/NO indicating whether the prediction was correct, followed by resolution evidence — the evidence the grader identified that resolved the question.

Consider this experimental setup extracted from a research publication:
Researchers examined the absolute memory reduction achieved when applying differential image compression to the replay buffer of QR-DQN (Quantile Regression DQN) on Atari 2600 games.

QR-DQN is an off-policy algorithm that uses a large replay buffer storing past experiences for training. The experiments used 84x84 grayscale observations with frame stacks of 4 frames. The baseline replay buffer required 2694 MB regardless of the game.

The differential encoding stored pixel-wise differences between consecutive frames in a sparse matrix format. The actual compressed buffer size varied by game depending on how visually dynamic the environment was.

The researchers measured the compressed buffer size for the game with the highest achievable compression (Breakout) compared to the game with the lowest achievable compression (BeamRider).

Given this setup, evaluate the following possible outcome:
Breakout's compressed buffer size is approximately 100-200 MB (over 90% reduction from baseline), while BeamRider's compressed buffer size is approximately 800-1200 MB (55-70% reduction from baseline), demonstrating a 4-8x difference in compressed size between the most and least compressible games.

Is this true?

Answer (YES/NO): NO